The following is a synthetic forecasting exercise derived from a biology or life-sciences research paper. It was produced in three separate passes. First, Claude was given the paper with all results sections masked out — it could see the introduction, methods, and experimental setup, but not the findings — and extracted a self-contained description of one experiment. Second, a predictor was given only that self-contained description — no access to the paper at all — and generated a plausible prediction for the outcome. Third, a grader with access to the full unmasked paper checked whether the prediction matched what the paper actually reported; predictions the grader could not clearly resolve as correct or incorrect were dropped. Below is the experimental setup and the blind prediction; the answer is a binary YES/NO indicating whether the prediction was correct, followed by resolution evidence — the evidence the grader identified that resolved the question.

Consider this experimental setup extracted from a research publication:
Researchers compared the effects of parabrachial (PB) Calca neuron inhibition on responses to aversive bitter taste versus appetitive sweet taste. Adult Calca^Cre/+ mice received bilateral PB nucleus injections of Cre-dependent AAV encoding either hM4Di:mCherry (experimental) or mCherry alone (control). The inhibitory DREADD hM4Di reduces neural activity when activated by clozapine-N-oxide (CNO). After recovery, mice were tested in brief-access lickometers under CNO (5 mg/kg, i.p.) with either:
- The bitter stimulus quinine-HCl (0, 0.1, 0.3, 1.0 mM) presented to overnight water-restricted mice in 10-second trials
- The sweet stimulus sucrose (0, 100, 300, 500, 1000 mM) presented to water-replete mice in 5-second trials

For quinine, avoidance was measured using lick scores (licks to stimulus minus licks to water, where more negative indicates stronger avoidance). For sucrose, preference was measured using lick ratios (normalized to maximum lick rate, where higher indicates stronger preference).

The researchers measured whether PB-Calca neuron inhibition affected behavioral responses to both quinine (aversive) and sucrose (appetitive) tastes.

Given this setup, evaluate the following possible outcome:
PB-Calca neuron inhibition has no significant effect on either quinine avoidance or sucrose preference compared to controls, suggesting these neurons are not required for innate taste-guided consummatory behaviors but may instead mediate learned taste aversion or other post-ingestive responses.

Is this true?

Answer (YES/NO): NO